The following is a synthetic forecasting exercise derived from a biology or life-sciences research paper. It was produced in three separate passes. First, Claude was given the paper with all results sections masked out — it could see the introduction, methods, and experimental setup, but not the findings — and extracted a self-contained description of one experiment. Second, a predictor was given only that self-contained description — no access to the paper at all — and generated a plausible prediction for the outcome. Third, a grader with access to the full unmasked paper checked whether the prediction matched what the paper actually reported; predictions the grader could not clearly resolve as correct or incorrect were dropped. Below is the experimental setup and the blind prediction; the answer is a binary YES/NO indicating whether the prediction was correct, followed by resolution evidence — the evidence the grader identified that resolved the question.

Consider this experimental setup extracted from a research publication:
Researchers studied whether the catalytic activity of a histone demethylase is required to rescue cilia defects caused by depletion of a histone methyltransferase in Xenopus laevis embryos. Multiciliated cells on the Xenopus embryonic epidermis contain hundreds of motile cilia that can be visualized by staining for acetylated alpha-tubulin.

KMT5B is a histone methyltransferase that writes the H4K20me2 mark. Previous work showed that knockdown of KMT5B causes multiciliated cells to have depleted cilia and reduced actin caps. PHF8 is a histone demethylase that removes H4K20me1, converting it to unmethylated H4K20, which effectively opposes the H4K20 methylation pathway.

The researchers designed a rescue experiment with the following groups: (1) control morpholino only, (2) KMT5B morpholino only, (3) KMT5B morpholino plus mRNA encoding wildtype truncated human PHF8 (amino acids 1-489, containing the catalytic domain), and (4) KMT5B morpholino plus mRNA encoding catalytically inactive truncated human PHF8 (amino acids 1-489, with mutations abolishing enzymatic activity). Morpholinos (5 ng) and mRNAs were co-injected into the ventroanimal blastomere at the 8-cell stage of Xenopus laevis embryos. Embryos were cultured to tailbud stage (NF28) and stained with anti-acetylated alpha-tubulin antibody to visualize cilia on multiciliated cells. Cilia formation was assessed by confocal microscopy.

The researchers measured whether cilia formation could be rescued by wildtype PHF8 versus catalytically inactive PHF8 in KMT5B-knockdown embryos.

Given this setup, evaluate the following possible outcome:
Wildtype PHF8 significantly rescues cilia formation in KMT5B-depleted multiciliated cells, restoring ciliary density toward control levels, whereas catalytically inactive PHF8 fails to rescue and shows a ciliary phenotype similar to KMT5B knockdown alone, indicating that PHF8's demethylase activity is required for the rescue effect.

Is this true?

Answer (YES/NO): YES